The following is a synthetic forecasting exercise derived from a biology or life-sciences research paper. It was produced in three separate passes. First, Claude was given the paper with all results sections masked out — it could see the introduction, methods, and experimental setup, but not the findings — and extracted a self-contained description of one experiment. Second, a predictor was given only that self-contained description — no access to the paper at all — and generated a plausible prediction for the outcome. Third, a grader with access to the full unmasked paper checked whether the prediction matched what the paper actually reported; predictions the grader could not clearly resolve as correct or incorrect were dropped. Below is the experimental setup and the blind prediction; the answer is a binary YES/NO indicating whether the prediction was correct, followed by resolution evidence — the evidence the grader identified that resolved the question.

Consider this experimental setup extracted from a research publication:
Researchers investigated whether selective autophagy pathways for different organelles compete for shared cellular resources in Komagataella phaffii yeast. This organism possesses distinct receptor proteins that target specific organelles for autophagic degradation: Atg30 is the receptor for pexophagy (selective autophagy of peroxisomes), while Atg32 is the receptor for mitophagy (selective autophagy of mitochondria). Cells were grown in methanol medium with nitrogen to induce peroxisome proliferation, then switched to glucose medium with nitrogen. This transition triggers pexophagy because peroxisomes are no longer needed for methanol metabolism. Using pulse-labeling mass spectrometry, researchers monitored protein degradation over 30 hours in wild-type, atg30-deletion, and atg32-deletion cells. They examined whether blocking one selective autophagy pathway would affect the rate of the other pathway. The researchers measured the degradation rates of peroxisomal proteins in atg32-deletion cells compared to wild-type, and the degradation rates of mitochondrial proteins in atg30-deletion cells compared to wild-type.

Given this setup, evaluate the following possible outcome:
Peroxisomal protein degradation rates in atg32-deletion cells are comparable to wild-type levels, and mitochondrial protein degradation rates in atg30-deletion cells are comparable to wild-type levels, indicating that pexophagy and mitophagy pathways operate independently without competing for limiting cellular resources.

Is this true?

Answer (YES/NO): YES